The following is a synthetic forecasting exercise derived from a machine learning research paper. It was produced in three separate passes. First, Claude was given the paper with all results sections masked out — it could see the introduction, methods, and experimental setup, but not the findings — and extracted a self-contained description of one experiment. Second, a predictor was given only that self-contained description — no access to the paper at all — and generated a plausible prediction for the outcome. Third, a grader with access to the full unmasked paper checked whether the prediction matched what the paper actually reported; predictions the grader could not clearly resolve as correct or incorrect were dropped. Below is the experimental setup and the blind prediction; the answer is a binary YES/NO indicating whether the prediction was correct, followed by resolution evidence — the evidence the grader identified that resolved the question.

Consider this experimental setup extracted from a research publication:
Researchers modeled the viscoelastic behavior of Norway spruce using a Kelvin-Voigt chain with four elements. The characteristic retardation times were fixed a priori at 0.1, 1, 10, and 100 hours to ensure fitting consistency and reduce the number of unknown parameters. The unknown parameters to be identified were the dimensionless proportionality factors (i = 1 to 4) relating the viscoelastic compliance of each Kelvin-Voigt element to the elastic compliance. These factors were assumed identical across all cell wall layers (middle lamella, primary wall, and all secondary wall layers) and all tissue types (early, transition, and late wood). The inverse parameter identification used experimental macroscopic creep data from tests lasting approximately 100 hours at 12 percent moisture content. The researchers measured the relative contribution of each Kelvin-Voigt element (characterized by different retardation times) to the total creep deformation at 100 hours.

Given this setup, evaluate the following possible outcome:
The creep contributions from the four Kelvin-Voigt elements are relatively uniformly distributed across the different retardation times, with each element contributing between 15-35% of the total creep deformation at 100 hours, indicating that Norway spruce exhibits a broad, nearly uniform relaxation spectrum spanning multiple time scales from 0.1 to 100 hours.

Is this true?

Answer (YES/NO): NO